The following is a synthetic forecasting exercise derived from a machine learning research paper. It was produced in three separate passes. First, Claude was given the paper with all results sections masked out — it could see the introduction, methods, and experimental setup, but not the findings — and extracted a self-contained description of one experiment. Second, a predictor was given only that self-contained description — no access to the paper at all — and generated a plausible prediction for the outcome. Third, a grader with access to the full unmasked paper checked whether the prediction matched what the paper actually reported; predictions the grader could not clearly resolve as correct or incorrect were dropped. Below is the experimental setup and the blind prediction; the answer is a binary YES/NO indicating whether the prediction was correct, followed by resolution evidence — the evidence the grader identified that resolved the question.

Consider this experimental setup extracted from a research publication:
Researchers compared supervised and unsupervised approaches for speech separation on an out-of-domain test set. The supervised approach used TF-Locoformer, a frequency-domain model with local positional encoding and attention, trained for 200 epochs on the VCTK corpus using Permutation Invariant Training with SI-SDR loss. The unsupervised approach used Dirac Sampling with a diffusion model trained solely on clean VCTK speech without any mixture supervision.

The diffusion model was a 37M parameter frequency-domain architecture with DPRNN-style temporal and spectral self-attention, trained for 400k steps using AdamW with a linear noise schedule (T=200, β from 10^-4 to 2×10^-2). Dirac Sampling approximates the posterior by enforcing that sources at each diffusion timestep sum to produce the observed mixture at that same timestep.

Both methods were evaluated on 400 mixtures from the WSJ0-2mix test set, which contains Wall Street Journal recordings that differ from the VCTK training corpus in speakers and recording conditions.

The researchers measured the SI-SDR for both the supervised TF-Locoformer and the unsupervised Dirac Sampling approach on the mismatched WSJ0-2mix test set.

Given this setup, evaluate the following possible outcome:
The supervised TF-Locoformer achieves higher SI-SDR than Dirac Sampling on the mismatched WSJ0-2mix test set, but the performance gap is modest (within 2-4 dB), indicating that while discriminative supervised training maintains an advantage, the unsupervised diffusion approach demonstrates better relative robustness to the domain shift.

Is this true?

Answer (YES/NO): NO